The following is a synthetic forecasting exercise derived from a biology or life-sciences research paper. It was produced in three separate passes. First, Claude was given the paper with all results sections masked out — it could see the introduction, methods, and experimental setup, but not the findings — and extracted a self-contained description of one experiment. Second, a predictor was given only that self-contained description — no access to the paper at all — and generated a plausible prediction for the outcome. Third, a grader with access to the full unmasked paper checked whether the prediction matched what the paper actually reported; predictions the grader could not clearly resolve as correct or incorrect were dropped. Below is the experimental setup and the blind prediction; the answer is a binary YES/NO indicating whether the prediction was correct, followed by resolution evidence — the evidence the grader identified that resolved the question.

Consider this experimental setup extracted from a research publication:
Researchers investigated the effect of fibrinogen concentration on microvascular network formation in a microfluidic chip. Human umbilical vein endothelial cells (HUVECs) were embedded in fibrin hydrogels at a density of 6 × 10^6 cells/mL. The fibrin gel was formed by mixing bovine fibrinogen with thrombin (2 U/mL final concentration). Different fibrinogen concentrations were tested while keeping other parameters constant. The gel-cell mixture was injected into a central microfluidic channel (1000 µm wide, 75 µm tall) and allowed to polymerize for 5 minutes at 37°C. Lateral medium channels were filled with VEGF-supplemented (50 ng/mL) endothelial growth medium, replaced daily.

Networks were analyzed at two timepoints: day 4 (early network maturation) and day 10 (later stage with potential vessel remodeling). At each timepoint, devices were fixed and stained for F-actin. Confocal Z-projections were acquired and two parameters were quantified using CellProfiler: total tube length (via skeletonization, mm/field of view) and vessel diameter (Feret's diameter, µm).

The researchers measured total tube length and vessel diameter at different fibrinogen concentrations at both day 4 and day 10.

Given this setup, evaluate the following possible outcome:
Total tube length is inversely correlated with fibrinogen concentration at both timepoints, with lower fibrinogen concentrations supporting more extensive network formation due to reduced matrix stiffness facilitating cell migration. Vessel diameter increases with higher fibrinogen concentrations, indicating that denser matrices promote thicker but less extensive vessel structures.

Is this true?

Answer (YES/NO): NO